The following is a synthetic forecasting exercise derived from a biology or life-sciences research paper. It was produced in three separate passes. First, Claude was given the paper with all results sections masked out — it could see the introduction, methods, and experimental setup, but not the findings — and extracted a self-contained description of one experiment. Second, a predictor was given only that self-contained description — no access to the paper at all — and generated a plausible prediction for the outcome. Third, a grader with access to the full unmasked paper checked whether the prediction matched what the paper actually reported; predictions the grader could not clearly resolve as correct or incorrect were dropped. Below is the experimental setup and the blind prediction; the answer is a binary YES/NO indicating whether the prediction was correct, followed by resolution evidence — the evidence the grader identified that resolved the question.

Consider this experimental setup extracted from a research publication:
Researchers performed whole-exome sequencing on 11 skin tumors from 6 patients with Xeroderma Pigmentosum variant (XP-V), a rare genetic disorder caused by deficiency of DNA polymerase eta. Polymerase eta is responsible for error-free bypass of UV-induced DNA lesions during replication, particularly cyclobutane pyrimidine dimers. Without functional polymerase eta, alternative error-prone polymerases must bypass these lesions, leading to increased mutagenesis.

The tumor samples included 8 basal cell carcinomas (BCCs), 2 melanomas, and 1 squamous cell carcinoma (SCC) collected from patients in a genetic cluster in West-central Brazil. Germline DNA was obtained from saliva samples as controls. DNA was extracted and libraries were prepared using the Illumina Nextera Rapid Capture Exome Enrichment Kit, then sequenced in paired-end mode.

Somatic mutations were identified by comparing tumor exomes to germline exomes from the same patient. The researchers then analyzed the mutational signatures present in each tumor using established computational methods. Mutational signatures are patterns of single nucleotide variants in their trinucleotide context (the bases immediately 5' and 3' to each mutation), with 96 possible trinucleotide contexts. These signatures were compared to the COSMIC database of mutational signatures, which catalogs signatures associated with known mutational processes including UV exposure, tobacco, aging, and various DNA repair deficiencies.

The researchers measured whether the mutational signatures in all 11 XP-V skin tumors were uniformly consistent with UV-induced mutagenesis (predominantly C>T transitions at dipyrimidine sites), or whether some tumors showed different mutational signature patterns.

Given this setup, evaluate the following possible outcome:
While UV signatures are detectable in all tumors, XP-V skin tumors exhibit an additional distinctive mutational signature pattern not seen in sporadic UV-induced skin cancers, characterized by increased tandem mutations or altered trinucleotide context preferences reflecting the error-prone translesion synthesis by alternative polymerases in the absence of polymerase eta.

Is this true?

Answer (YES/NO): NO